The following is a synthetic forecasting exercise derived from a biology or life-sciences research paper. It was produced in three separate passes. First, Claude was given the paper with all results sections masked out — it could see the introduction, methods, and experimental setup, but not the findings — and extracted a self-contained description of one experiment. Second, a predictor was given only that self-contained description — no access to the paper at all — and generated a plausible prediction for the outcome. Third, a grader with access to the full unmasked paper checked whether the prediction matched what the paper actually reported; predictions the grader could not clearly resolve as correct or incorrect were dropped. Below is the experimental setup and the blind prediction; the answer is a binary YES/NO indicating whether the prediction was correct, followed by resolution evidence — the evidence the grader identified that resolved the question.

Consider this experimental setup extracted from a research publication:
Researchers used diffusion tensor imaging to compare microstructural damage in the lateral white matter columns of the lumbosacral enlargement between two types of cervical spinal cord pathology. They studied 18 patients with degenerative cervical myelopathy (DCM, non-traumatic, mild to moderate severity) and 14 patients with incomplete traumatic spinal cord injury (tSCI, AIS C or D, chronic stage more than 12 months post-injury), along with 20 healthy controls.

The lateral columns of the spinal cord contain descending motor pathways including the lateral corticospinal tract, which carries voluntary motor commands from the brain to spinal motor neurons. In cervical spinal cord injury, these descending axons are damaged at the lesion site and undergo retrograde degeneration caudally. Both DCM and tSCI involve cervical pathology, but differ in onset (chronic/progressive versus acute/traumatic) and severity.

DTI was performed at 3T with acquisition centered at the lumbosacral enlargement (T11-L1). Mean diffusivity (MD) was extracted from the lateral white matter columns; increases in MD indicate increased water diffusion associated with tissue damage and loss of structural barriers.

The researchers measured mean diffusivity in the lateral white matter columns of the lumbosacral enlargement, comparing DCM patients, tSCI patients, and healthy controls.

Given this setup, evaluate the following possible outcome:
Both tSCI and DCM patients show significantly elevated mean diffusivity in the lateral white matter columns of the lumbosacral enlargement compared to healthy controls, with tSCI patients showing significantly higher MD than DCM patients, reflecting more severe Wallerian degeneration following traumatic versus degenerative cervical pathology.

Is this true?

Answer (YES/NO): NO